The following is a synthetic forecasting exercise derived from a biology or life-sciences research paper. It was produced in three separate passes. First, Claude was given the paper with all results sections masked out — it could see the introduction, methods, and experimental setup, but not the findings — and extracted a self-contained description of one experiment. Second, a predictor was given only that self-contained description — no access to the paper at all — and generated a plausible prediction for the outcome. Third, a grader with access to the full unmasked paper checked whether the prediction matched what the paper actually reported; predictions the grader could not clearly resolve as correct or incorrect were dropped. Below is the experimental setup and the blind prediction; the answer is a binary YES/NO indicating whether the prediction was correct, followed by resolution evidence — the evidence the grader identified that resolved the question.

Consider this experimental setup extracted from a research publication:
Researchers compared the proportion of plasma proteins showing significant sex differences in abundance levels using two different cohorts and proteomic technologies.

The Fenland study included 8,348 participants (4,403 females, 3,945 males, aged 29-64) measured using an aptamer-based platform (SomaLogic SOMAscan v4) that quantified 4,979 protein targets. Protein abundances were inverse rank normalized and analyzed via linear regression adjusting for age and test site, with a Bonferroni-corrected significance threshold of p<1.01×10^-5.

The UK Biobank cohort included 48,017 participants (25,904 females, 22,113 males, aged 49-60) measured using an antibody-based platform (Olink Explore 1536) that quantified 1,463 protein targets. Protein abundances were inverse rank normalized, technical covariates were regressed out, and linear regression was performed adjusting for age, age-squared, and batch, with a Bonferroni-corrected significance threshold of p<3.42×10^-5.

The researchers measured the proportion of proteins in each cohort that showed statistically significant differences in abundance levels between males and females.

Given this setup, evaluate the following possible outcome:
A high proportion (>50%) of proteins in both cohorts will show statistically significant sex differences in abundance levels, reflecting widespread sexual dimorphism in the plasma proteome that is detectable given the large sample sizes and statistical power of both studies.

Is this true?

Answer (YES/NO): YES